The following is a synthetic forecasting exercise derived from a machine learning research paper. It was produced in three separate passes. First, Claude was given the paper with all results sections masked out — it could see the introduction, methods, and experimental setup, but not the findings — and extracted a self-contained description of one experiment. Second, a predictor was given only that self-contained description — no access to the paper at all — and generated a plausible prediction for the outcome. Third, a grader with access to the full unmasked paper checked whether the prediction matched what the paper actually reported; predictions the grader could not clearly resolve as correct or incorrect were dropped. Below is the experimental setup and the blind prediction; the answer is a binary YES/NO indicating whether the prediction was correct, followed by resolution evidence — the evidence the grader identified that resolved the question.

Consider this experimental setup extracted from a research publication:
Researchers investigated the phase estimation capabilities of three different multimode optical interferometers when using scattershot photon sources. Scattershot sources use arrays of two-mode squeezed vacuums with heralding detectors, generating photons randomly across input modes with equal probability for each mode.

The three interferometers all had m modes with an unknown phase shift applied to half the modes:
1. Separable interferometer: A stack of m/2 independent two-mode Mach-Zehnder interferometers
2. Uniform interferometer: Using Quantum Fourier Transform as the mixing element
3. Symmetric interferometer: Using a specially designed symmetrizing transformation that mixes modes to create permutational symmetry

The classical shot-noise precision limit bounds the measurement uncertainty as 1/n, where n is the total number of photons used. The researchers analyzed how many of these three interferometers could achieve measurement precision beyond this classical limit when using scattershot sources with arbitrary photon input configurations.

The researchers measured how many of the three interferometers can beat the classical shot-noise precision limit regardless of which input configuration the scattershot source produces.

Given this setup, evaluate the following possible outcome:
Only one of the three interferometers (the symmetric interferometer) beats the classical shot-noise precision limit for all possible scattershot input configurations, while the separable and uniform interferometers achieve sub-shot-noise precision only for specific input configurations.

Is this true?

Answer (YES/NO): YES